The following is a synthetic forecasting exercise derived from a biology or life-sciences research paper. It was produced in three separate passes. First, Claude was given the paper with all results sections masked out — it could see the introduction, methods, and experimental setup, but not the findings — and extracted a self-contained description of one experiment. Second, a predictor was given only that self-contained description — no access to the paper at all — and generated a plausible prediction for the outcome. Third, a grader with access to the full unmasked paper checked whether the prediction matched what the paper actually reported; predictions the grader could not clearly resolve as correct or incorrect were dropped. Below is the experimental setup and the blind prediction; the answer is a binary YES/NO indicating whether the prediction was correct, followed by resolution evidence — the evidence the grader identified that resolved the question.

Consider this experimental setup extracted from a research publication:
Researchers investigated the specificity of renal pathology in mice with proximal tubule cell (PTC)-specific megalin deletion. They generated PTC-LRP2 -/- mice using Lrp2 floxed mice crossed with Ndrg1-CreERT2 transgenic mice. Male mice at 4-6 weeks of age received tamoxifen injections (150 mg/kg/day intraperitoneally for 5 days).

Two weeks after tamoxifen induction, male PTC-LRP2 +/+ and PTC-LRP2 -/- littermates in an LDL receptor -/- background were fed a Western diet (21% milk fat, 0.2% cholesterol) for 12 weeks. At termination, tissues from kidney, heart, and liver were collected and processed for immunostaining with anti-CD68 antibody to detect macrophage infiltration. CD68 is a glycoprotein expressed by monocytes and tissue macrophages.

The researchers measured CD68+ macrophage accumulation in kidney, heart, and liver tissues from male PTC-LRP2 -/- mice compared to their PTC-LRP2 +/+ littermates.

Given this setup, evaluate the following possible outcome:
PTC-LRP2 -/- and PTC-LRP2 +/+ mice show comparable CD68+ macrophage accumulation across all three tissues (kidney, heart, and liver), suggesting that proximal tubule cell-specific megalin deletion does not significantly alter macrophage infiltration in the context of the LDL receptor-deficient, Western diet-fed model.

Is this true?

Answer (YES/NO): NO